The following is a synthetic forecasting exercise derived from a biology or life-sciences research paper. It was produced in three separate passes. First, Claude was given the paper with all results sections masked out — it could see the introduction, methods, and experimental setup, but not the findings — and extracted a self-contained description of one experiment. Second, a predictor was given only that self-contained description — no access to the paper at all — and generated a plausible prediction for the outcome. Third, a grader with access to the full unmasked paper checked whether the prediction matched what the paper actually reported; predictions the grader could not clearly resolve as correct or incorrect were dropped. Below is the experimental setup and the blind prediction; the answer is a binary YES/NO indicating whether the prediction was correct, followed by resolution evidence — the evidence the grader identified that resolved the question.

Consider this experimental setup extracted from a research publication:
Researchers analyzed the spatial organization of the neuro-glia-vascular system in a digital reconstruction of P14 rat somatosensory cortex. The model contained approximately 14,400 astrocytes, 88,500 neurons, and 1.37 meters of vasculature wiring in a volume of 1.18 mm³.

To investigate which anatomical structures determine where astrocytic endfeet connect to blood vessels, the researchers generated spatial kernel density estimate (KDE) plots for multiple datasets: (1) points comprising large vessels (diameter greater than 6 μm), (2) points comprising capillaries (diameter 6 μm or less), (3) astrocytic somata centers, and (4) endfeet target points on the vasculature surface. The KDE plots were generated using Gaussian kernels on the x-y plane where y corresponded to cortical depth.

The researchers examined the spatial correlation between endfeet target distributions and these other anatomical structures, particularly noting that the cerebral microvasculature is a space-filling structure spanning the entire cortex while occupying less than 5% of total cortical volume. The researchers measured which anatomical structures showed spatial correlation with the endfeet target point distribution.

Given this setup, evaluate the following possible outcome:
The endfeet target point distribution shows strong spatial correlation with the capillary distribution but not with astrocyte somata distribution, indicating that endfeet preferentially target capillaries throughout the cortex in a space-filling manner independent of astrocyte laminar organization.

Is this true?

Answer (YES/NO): NO